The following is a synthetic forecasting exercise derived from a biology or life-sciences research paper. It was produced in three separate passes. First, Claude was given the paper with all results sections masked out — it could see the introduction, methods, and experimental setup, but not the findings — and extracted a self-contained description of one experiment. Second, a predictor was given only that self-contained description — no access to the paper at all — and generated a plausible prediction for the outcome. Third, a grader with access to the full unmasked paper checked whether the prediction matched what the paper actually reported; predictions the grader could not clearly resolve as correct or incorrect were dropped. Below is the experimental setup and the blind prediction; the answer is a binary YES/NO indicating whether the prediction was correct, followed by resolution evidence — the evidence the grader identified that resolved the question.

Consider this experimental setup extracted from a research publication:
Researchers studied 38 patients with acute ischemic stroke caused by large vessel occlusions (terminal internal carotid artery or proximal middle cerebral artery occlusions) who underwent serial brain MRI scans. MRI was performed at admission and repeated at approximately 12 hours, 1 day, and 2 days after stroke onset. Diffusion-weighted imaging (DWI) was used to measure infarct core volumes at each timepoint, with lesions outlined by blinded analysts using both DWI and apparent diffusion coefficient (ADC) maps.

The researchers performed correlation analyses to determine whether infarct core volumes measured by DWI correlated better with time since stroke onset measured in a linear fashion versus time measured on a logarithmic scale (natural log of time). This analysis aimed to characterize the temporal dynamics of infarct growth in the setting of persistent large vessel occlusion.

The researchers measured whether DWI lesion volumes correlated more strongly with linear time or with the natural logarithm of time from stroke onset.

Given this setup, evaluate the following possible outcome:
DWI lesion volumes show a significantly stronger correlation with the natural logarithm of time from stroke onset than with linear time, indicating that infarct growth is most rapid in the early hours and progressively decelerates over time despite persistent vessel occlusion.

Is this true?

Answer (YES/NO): YES